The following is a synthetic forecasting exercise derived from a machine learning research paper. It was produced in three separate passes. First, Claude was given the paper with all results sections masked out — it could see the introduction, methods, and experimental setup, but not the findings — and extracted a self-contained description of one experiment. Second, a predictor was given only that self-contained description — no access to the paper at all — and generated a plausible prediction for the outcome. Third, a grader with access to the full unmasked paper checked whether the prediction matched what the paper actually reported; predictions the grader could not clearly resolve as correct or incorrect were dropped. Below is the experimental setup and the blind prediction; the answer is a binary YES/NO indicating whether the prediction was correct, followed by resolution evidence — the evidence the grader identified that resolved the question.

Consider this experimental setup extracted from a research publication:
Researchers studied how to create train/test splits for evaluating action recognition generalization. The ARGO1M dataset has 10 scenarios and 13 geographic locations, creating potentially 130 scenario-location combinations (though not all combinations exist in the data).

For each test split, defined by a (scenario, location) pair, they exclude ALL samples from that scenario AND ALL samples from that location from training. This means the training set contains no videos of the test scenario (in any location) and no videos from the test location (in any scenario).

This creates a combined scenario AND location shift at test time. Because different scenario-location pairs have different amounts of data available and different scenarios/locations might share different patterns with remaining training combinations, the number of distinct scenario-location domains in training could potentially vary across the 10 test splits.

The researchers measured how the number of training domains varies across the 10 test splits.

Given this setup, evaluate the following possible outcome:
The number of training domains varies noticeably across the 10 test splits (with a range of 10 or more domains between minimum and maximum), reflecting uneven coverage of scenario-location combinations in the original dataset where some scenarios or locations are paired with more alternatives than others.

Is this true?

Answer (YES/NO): YES